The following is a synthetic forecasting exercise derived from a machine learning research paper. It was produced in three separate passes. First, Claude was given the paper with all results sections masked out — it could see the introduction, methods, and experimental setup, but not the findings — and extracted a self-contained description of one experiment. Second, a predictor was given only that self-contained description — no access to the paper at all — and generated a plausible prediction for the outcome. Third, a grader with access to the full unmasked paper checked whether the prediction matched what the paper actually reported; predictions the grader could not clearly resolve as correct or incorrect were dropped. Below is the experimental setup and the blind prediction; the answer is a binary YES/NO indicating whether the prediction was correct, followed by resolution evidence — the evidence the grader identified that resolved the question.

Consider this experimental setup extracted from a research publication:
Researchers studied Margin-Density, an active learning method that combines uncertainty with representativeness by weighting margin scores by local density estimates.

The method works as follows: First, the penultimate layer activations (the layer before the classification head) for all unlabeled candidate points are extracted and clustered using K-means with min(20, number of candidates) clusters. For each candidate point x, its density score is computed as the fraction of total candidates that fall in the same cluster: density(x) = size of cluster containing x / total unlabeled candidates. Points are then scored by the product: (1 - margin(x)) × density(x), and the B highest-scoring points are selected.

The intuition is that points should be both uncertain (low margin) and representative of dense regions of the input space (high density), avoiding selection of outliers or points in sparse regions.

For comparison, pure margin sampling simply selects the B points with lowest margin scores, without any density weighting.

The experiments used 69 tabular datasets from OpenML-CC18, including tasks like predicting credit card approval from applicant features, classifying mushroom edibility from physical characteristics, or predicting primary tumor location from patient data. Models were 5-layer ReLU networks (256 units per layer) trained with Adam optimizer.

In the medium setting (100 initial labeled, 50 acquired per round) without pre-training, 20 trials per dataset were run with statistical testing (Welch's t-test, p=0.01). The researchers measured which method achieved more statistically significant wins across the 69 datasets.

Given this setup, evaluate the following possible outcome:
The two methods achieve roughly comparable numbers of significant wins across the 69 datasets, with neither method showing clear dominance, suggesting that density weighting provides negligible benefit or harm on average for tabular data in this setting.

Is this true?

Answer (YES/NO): NO